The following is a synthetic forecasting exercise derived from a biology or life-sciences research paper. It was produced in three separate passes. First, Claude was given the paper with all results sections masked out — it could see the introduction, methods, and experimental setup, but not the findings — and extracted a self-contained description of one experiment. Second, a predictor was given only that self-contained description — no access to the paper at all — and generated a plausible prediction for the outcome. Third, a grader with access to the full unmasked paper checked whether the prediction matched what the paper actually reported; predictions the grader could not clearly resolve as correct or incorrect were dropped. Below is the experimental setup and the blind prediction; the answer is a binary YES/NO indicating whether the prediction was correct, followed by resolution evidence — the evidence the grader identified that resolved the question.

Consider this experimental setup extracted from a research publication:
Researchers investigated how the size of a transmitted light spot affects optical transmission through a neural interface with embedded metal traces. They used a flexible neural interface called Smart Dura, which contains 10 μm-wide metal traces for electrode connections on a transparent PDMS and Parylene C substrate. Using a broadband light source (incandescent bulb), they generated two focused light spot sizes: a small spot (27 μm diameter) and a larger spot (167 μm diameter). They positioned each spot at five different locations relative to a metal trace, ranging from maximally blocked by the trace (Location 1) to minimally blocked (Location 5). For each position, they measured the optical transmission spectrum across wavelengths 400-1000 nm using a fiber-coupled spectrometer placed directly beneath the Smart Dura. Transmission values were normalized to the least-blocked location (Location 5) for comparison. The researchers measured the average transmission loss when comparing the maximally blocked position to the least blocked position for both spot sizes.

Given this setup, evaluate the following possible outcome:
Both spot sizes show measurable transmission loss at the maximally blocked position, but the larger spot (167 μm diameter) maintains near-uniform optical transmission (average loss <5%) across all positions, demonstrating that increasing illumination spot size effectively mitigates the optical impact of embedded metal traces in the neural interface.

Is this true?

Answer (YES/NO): NO